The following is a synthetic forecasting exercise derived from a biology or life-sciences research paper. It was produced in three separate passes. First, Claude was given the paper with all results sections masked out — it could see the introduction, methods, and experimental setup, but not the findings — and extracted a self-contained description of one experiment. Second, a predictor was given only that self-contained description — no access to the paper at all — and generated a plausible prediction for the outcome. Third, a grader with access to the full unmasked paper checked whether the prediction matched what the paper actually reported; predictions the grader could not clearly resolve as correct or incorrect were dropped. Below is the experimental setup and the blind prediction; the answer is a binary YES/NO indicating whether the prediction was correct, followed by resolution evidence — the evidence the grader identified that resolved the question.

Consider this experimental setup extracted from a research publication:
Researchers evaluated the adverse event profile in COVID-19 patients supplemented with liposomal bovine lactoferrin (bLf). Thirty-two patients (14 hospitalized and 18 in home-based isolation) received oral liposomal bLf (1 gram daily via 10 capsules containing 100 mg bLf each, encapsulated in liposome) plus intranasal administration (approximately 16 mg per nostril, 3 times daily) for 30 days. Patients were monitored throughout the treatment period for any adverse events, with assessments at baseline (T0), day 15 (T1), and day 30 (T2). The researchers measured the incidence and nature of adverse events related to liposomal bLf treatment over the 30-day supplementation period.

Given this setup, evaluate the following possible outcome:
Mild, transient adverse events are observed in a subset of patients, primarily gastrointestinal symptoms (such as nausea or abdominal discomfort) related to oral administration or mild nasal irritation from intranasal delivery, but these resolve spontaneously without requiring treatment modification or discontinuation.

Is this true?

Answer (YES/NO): NO